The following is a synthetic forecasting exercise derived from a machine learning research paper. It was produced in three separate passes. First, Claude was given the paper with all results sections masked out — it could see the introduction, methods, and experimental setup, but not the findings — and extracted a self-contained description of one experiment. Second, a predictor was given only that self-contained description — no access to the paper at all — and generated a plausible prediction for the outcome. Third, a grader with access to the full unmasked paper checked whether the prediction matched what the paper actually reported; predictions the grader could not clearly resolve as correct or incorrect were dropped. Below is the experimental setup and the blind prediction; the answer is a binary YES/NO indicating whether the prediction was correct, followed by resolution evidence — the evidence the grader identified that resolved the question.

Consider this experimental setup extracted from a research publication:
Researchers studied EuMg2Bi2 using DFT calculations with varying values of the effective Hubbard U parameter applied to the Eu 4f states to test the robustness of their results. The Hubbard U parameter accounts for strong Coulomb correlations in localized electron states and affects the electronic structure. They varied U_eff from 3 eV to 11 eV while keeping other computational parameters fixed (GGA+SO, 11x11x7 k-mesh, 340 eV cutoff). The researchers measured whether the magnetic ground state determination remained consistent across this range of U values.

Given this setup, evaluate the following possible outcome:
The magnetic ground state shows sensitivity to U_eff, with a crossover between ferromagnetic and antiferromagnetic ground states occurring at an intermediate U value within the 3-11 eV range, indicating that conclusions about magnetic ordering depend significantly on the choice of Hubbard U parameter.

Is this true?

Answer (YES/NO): NO